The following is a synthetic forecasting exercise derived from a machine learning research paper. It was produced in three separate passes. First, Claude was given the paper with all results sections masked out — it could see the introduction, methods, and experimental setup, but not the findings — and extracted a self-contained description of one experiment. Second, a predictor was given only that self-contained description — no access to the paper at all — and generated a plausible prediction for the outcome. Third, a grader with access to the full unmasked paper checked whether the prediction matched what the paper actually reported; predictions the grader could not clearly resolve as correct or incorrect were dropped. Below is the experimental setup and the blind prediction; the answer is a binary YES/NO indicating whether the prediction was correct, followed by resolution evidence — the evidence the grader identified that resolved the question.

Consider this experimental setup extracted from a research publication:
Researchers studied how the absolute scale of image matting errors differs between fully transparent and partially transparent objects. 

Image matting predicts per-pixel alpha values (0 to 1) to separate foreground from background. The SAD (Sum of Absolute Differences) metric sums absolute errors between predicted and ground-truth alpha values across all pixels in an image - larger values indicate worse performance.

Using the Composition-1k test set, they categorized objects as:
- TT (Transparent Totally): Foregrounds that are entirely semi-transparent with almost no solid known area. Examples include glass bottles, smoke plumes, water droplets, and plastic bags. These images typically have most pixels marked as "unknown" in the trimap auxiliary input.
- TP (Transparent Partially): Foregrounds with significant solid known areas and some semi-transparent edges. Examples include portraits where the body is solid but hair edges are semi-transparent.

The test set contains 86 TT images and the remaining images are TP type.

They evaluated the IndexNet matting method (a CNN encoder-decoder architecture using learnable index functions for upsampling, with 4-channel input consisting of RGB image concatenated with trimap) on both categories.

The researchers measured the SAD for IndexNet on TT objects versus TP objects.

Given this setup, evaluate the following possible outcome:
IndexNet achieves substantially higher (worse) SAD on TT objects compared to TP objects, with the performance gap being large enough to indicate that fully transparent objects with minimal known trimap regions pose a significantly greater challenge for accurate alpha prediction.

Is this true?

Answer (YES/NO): YES